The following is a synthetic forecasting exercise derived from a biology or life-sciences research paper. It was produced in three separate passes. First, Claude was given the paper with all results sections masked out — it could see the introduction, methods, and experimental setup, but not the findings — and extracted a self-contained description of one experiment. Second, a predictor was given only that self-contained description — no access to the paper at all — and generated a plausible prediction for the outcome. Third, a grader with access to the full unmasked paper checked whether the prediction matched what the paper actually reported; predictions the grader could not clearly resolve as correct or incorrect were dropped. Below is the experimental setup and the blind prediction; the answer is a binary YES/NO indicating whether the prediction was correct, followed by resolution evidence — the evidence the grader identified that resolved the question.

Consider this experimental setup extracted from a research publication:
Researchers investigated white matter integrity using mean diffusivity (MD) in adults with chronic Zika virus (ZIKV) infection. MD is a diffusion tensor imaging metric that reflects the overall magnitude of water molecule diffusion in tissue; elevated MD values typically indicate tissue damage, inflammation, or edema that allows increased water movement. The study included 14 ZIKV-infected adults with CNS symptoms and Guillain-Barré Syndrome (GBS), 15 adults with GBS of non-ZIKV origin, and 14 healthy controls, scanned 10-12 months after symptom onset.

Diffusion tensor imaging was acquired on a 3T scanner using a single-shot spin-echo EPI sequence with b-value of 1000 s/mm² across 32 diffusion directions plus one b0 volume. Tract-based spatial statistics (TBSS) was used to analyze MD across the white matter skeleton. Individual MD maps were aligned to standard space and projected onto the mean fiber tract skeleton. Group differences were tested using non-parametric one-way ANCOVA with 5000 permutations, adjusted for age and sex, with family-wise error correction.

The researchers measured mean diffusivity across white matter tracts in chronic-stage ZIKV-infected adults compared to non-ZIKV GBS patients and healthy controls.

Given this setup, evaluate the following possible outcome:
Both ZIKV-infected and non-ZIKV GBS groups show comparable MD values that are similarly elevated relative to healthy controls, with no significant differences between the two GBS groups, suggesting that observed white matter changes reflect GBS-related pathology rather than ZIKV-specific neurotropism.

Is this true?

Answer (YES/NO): NO